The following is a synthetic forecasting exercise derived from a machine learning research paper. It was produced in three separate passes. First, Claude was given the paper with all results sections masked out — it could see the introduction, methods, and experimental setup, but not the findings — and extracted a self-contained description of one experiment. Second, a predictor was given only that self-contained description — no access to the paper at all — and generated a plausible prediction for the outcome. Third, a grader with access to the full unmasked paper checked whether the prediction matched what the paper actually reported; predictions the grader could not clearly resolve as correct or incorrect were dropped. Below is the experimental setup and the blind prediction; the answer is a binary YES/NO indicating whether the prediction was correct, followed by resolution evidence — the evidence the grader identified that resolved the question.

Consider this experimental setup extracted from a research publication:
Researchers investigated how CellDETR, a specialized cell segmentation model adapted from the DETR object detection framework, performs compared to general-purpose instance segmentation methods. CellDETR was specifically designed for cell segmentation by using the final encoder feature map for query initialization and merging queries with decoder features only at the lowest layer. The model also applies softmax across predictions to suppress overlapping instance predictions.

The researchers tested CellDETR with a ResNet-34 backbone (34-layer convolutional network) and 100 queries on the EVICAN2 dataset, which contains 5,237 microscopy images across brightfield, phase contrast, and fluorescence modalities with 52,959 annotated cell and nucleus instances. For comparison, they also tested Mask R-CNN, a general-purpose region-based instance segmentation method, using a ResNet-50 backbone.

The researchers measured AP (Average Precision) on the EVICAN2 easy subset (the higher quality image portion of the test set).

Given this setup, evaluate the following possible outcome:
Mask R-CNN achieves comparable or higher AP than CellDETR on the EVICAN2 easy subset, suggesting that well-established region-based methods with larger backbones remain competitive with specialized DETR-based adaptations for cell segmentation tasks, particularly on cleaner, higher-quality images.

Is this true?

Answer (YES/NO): YES